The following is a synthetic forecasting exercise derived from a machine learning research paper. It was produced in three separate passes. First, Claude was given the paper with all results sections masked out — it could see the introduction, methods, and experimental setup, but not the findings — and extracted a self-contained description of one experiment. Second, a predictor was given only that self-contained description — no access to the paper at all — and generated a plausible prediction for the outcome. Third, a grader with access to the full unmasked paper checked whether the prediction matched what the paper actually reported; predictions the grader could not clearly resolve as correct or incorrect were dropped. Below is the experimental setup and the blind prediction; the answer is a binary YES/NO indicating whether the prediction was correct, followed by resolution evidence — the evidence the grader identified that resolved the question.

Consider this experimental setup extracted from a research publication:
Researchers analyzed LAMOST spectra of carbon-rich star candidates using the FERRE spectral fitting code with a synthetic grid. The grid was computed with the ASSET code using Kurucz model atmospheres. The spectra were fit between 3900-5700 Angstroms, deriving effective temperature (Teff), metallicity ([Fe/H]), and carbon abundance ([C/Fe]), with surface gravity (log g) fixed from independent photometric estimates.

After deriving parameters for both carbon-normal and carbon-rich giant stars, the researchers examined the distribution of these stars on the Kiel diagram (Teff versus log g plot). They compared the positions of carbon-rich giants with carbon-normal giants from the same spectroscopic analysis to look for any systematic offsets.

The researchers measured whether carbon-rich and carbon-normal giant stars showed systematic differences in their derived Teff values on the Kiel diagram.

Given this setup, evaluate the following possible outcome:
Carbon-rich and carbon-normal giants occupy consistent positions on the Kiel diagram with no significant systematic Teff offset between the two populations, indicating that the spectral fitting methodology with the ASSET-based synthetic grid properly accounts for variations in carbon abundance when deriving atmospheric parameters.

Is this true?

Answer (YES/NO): NO